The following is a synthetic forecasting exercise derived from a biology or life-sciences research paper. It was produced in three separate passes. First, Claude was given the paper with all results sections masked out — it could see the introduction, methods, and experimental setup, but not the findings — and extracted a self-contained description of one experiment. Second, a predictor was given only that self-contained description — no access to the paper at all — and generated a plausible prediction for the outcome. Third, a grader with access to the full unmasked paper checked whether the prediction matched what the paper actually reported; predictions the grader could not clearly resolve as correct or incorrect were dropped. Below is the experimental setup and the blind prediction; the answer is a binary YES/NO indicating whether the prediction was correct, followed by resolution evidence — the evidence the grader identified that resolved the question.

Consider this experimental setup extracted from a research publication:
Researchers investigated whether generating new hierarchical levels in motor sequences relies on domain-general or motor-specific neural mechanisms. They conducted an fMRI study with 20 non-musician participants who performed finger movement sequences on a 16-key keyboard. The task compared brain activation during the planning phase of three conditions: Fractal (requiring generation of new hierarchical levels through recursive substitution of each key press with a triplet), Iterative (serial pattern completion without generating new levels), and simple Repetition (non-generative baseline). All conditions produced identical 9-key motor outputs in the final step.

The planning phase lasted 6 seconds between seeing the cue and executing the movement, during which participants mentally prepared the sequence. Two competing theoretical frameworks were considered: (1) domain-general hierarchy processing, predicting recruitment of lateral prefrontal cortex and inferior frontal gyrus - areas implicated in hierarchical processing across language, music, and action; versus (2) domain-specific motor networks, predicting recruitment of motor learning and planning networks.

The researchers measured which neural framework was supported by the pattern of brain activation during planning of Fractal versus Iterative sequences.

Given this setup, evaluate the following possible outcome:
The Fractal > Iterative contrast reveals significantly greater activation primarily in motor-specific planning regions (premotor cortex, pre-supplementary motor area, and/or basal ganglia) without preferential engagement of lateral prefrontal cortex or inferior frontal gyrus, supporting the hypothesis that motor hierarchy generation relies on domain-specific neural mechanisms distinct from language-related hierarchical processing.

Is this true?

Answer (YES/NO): YES